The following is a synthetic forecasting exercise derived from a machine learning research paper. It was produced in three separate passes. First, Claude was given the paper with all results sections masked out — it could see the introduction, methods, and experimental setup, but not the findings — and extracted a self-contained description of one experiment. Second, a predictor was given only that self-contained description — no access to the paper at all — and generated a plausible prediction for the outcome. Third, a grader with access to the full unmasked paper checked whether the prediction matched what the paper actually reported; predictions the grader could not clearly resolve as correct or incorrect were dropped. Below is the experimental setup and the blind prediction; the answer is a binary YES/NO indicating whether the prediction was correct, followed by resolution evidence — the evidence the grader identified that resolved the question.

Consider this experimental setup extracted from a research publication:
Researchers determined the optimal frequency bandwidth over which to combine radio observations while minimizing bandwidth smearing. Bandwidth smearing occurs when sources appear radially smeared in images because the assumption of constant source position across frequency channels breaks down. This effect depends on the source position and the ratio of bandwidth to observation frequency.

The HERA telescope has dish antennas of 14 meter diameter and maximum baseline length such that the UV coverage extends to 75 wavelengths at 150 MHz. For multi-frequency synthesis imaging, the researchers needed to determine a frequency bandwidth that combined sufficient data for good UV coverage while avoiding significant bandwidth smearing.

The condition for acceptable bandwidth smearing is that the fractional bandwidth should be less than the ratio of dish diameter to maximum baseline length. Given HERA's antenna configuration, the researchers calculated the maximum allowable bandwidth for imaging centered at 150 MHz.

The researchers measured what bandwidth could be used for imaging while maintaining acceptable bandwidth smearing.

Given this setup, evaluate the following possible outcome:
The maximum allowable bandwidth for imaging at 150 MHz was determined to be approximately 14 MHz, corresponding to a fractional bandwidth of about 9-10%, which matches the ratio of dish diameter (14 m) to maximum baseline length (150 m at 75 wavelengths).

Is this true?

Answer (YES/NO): NO